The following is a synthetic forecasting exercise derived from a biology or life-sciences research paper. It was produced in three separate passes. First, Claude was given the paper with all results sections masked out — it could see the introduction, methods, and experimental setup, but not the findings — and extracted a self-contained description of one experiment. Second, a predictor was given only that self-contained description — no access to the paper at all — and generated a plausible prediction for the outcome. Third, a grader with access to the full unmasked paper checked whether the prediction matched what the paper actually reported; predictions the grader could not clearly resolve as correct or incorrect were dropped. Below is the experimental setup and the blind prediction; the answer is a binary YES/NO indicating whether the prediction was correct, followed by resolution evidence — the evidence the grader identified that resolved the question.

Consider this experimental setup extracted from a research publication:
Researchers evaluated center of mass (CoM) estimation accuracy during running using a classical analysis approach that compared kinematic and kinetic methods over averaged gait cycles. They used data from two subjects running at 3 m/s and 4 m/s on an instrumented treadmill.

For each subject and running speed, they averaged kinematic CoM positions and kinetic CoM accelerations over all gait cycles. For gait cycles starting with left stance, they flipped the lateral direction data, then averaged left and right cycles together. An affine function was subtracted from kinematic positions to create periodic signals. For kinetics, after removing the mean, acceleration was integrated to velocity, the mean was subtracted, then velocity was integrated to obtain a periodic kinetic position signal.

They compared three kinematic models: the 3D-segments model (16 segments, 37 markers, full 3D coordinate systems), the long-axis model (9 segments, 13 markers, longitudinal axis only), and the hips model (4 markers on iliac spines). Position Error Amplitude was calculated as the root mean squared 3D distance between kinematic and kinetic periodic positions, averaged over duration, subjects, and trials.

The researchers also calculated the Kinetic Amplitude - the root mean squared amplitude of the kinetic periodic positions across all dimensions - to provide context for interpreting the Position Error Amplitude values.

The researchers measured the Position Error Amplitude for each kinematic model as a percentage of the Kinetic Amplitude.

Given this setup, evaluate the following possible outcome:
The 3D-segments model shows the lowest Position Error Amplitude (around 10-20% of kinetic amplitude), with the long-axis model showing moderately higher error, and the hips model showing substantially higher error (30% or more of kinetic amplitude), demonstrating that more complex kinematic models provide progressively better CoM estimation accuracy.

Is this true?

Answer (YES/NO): NO